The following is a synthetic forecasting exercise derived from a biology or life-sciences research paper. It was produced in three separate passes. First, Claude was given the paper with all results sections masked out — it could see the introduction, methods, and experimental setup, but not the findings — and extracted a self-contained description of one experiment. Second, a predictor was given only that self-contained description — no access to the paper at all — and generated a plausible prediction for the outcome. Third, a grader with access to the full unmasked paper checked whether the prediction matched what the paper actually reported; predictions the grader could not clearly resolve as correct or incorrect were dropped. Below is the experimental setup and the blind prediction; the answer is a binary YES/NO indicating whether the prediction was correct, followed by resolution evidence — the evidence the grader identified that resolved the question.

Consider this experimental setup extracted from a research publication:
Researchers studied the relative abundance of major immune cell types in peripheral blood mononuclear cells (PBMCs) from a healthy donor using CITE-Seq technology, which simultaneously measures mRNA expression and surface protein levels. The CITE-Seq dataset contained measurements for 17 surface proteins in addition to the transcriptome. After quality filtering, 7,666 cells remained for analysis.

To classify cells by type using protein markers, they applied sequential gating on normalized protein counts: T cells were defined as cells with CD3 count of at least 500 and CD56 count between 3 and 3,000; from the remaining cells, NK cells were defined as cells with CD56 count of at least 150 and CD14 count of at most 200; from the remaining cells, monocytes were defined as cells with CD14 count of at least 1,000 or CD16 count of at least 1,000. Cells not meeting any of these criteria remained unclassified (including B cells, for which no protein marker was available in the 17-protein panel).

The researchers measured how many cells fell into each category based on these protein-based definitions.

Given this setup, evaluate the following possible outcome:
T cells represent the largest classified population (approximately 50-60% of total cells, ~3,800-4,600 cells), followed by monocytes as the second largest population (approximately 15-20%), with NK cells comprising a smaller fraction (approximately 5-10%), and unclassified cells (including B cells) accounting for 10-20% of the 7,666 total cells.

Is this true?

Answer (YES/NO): NO